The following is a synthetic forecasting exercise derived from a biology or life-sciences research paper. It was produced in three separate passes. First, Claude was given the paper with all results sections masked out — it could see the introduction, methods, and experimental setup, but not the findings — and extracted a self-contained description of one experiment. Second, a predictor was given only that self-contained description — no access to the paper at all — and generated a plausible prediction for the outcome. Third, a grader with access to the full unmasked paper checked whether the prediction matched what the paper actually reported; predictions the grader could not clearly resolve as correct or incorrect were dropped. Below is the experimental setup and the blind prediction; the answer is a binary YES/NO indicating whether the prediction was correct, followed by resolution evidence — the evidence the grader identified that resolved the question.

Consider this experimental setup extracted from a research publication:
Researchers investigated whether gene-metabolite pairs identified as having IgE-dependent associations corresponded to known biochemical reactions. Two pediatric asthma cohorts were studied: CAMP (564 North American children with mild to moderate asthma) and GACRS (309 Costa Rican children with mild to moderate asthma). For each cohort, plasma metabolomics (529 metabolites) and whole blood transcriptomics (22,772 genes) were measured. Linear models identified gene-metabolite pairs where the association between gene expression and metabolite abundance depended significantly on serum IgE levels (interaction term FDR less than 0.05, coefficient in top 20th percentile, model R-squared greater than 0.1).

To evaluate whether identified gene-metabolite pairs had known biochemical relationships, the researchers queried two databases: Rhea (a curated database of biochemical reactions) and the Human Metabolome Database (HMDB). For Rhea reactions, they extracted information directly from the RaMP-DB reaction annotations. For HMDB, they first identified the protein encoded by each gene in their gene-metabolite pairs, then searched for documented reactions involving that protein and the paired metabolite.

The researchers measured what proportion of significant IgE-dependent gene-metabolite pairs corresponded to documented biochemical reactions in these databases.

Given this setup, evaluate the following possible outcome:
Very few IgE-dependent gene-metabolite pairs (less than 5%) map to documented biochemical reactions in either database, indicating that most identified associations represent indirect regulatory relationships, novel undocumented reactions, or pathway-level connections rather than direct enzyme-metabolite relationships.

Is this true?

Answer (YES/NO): YES